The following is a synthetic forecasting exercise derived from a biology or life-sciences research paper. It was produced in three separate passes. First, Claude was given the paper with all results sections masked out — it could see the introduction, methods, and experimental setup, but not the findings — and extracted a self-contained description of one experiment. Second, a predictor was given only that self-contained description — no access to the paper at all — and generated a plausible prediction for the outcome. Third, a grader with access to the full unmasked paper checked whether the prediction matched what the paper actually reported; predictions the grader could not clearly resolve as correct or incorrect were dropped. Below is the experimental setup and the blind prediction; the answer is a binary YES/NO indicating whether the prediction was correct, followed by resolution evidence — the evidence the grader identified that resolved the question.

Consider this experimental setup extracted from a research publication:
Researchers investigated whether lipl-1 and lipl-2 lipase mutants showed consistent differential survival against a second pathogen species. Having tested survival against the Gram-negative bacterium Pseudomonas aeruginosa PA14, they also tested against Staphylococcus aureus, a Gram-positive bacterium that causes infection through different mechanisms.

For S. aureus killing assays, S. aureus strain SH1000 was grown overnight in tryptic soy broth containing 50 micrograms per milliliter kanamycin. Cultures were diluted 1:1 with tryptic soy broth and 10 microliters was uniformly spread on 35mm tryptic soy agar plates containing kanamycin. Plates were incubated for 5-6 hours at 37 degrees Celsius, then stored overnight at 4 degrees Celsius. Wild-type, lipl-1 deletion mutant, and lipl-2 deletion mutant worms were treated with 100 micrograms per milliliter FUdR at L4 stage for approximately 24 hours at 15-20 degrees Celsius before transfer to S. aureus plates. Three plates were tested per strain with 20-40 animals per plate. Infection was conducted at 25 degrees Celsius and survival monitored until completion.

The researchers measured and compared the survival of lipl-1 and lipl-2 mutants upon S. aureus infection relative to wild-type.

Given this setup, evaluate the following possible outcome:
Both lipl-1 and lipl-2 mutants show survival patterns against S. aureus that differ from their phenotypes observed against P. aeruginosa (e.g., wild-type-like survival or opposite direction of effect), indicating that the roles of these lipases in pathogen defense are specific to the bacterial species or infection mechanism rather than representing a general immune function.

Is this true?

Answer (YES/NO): NO